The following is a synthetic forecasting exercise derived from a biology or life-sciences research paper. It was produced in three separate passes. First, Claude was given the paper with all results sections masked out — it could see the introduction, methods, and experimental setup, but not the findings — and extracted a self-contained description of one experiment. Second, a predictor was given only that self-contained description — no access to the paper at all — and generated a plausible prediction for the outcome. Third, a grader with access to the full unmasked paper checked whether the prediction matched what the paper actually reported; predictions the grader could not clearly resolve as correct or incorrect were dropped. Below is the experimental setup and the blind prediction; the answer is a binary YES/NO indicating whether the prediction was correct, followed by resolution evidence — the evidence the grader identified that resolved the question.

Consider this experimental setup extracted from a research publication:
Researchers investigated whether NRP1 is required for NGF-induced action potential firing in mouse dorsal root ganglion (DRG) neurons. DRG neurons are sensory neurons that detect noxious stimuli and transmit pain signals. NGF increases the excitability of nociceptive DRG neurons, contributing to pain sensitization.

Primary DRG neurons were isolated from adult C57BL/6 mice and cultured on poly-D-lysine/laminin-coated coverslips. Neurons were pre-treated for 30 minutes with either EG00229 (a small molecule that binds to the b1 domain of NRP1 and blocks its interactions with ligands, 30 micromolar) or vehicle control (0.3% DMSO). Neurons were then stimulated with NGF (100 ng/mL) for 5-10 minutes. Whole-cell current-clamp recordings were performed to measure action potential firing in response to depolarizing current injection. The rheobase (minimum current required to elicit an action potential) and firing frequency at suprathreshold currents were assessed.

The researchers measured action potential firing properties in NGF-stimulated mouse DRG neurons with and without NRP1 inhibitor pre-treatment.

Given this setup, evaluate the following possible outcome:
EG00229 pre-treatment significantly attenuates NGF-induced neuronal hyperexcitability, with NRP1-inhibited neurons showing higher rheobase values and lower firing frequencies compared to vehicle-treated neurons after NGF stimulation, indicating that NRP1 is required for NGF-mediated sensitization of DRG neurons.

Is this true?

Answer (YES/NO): NO